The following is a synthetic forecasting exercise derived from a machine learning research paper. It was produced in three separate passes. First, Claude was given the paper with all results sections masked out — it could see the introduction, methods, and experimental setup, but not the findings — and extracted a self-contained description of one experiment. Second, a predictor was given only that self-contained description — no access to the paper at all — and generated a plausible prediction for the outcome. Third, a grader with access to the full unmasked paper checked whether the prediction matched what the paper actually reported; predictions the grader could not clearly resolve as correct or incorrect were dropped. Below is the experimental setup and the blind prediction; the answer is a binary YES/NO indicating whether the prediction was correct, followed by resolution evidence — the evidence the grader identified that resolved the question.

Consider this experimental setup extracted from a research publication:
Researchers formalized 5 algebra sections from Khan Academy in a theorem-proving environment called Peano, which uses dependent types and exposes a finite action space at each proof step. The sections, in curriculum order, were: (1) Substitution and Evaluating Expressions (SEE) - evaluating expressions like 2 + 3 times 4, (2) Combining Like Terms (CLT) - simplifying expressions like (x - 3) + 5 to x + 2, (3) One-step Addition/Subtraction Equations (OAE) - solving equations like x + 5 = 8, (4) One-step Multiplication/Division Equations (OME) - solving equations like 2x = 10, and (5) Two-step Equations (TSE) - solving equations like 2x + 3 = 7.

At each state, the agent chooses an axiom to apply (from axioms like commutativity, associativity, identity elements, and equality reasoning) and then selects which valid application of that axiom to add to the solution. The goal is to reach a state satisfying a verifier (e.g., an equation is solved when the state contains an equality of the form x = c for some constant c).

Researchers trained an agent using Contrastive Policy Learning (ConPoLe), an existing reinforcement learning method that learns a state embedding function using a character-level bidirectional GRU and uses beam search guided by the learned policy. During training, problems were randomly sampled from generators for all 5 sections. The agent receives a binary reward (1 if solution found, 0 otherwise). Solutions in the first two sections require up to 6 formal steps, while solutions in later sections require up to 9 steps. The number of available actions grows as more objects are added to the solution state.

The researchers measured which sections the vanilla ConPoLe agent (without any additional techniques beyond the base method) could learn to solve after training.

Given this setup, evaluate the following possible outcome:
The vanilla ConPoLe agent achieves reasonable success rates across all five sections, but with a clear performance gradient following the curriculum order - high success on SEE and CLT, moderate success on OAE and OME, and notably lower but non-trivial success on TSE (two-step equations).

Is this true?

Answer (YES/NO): NO